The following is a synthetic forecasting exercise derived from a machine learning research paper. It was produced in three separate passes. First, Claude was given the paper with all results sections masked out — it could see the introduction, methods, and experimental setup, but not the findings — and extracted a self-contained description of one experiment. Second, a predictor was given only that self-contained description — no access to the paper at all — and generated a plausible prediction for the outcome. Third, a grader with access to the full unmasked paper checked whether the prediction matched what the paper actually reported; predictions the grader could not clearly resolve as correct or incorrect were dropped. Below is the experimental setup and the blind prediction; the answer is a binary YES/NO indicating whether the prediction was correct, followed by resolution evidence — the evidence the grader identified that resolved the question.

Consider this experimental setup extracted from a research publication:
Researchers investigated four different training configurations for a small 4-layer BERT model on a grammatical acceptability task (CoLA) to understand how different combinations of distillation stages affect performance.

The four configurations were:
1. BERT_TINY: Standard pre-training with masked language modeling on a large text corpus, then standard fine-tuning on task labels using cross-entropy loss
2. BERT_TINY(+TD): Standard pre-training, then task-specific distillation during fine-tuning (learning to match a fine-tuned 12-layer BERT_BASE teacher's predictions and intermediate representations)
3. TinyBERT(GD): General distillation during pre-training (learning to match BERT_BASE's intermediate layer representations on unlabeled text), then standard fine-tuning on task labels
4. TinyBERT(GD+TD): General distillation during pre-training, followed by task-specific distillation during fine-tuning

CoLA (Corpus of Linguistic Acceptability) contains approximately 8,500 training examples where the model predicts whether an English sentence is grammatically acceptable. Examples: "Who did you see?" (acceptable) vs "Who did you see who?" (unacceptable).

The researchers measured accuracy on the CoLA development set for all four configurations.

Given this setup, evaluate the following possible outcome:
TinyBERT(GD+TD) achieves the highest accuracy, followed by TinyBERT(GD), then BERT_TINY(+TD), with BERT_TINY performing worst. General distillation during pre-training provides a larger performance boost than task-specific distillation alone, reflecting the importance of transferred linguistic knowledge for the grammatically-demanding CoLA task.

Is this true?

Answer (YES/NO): NO